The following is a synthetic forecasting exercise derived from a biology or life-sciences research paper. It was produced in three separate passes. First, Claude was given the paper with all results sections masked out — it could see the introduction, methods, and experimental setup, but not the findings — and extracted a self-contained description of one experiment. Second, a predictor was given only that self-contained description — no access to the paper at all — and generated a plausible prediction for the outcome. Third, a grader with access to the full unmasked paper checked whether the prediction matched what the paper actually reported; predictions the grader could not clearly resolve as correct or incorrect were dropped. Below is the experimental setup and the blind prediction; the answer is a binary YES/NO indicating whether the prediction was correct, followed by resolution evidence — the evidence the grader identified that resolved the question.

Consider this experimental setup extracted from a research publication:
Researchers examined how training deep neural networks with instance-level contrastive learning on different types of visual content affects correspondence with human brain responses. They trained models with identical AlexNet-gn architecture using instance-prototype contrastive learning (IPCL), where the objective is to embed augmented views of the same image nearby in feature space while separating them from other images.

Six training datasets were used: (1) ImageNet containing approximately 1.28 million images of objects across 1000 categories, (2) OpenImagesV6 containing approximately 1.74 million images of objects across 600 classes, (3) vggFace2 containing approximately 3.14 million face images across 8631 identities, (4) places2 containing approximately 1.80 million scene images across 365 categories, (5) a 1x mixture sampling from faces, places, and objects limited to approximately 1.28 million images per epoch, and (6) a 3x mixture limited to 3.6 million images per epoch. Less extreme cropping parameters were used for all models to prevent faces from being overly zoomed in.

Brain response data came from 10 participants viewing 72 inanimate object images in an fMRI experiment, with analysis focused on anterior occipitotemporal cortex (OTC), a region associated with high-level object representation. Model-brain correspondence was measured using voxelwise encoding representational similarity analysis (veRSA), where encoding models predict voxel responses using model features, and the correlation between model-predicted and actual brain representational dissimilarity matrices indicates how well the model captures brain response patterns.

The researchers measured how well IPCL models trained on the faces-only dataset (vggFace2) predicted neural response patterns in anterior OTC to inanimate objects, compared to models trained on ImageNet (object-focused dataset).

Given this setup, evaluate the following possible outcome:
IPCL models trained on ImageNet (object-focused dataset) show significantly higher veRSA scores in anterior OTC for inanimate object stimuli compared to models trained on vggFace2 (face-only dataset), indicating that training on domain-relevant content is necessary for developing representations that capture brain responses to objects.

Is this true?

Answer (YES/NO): NO